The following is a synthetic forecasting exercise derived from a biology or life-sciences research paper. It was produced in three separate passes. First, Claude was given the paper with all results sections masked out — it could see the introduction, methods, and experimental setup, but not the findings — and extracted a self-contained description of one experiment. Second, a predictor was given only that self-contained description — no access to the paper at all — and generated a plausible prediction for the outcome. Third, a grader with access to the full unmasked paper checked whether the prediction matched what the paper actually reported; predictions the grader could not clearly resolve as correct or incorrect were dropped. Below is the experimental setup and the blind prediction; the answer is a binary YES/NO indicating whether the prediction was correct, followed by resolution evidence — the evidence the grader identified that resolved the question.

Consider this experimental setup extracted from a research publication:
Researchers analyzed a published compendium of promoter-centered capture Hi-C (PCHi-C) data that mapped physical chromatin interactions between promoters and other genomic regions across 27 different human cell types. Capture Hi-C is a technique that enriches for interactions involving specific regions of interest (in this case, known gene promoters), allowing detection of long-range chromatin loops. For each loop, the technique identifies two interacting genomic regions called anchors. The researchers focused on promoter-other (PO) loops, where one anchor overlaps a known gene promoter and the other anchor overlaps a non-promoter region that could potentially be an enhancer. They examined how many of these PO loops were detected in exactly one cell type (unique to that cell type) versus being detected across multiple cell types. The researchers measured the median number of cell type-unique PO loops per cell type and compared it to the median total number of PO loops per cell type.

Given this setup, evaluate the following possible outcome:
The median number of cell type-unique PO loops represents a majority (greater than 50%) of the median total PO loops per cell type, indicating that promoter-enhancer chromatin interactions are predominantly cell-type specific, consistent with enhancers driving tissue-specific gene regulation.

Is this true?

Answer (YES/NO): NO